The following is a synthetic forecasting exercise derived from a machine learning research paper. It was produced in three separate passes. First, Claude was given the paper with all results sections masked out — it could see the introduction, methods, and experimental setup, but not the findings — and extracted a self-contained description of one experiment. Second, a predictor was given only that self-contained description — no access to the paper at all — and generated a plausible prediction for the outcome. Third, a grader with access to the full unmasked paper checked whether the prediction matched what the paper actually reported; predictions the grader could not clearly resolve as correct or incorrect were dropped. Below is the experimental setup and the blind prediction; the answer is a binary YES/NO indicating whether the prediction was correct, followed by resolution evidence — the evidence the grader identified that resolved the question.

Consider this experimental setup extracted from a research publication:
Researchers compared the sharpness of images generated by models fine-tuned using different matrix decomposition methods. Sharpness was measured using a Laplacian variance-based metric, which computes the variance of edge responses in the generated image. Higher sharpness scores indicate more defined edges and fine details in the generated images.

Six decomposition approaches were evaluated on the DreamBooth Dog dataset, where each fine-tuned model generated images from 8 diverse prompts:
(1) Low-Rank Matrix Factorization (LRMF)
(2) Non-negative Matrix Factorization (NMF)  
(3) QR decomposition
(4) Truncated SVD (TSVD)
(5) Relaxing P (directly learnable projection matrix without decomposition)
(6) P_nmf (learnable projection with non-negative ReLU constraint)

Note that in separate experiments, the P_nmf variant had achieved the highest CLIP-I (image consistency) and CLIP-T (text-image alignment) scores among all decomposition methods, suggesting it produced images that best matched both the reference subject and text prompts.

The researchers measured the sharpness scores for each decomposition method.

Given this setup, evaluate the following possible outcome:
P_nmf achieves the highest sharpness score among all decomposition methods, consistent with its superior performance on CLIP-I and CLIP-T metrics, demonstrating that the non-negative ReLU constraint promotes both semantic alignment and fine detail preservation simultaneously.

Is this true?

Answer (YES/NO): NO